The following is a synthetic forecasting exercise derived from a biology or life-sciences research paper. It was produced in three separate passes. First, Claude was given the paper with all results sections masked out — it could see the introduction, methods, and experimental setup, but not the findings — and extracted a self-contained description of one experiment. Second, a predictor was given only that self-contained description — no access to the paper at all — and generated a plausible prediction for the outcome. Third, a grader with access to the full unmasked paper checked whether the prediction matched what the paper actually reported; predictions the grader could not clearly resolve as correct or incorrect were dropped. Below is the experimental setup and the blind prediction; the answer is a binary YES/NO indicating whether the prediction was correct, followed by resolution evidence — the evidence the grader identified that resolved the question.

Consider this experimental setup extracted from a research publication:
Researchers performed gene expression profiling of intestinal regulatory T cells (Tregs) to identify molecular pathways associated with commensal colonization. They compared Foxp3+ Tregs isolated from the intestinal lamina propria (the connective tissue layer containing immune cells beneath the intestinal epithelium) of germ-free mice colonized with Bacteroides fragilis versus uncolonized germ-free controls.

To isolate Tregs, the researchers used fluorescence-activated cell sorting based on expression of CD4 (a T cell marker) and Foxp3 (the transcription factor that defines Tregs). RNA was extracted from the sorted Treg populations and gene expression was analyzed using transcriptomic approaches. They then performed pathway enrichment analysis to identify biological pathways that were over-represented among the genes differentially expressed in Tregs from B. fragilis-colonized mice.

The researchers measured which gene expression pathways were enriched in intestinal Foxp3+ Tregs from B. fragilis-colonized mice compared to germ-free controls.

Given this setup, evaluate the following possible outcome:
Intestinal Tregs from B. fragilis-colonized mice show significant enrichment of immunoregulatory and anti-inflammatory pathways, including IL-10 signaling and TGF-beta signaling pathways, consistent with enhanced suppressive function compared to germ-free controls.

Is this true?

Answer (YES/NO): NO